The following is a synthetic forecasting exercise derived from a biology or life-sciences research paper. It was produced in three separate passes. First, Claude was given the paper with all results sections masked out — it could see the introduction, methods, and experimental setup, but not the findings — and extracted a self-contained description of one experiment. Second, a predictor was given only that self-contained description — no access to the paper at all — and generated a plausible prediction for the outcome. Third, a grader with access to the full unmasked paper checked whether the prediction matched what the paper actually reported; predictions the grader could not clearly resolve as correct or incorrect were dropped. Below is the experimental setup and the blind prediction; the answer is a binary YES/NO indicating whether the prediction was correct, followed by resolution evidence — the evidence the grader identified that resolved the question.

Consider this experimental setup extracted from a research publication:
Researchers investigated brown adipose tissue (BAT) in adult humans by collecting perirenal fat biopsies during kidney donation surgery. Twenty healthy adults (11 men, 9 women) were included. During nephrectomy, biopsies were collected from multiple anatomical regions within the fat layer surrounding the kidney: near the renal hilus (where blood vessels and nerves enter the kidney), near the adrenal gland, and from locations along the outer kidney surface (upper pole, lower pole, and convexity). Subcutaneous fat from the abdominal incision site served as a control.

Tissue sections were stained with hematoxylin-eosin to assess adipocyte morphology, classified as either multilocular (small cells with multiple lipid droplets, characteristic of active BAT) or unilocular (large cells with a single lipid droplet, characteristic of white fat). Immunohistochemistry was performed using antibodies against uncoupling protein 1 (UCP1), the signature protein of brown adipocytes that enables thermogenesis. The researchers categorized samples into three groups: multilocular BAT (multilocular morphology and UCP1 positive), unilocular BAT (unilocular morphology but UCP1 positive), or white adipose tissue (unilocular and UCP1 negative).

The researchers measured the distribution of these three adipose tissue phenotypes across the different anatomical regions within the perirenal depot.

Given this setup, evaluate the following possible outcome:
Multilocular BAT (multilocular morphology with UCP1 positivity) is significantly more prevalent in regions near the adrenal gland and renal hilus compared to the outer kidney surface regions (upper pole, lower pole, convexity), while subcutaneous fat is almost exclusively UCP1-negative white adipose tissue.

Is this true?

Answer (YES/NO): NO